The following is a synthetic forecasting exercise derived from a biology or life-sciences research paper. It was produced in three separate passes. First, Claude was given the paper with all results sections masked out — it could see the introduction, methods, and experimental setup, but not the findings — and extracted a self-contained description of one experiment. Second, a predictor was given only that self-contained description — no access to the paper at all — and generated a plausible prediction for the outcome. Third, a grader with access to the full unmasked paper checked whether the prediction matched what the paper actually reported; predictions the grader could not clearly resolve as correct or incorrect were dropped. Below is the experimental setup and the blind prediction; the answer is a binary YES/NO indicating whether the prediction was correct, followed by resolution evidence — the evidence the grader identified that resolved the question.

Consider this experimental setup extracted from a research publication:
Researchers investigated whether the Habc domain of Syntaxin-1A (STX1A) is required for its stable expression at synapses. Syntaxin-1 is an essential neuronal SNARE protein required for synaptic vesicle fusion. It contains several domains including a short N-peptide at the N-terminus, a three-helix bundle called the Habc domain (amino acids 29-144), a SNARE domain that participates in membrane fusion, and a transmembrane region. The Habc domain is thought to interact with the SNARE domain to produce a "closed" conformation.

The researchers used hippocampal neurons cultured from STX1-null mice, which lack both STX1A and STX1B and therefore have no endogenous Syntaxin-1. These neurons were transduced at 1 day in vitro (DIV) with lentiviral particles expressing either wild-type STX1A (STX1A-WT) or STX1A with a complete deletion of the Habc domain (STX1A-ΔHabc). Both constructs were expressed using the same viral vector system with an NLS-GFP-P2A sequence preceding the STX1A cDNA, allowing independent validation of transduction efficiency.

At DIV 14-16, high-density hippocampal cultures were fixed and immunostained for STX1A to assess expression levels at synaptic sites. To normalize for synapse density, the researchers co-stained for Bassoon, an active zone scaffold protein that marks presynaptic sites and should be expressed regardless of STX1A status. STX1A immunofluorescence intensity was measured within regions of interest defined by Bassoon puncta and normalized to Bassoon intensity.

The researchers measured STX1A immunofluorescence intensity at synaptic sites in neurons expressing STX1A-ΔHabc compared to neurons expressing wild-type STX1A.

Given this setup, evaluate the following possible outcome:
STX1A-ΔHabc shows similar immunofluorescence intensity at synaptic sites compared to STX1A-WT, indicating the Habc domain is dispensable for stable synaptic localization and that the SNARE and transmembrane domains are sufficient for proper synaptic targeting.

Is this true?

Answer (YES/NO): NO